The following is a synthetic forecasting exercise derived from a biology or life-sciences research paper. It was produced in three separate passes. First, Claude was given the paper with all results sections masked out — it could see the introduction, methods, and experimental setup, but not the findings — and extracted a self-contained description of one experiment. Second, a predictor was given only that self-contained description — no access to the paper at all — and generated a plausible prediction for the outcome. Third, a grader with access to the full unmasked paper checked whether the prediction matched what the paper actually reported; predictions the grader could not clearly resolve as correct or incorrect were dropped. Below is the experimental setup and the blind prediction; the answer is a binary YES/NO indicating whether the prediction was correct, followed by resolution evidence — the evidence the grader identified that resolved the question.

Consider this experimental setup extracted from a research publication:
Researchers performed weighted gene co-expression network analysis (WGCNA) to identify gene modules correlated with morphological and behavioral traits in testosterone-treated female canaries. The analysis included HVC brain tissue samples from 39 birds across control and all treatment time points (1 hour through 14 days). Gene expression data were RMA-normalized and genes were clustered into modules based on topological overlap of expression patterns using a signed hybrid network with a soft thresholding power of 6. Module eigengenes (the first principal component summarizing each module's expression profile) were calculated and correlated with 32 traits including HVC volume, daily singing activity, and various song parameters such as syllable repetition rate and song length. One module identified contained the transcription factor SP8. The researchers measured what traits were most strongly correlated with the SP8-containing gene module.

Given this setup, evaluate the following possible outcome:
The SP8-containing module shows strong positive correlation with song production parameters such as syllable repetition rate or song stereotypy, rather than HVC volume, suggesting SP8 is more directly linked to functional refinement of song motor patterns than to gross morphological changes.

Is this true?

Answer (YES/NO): NO